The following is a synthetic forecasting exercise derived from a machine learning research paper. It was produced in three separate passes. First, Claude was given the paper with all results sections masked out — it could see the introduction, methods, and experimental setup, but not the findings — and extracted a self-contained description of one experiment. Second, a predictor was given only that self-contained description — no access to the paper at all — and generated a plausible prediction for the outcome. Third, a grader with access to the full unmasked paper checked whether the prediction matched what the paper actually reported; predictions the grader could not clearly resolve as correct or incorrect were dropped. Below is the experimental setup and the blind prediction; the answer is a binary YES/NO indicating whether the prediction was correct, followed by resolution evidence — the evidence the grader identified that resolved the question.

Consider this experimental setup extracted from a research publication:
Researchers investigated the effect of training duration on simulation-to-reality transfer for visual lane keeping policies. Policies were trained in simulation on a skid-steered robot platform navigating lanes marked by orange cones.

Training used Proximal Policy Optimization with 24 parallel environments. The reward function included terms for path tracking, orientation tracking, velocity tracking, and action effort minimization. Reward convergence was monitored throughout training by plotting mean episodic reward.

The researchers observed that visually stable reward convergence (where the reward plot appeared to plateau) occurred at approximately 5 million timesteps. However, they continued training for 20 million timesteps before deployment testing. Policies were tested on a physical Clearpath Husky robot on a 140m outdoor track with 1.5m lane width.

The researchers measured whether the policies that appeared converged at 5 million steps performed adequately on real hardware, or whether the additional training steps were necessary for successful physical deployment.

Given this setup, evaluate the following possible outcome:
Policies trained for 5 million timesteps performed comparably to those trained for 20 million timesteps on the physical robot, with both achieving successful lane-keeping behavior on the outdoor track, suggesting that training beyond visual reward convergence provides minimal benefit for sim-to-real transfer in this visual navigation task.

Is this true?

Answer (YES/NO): NO